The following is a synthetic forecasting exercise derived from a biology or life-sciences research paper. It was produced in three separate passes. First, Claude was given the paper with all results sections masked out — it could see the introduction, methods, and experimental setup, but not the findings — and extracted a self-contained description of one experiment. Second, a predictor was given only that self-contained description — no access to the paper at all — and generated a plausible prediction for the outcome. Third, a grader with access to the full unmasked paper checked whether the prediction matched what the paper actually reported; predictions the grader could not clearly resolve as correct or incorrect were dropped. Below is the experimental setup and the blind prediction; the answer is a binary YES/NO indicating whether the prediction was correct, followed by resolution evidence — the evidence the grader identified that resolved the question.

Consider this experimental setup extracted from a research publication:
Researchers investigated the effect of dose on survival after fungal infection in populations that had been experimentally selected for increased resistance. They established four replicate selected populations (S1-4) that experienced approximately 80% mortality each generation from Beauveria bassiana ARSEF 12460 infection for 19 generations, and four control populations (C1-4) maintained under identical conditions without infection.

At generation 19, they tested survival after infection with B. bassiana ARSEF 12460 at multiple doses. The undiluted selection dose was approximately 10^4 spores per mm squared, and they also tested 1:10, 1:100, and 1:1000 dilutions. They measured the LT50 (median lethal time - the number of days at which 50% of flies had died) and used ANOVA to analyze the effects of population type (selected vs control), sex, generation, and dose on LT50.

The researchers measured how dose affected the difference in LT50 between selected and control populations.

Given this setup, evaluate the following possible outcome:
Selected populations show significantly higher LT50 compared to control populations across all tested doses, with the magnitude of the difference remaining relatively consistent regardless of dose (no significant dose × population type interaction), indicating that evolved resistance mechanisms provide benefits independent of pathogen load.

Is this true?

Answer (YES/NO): NO